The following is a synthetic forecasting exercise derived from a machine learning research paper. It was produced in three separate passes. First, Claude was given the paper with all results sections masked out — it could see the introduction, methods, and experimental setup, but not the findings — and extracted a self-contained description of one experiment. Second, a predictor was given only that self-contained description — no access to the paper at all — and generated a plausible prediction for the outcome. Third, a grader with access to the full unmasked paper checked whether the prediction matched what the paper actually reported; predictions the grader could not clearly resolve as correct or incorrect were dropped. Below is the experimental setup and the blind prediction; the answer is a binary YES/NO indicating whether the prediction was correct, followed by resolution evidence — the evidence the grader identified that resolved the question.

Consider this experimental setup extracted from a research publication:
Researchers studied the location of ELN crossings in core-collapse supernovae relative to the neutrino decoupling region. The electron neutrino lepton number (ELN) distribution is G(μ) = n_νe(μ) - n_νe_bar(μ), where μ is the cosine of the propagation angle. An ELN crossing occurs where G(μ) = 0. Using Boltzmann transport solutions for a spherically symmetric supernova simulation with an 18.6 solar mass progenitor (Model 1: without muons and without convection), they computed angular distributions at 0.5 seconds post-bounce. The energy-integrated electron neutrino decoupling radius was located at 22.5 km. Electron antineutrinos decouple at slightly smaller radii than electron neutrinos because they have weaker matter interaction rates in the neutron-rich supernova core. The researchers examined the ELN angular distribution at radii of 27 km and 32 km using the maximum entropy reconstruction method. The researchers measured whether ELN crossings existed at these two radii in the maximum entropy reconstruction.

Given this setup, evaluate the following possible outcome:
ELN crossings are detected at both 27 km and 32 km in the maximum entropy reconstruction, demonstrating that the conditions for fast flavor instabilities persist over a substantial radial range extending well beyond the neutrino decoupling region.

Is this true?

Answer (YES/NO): YES